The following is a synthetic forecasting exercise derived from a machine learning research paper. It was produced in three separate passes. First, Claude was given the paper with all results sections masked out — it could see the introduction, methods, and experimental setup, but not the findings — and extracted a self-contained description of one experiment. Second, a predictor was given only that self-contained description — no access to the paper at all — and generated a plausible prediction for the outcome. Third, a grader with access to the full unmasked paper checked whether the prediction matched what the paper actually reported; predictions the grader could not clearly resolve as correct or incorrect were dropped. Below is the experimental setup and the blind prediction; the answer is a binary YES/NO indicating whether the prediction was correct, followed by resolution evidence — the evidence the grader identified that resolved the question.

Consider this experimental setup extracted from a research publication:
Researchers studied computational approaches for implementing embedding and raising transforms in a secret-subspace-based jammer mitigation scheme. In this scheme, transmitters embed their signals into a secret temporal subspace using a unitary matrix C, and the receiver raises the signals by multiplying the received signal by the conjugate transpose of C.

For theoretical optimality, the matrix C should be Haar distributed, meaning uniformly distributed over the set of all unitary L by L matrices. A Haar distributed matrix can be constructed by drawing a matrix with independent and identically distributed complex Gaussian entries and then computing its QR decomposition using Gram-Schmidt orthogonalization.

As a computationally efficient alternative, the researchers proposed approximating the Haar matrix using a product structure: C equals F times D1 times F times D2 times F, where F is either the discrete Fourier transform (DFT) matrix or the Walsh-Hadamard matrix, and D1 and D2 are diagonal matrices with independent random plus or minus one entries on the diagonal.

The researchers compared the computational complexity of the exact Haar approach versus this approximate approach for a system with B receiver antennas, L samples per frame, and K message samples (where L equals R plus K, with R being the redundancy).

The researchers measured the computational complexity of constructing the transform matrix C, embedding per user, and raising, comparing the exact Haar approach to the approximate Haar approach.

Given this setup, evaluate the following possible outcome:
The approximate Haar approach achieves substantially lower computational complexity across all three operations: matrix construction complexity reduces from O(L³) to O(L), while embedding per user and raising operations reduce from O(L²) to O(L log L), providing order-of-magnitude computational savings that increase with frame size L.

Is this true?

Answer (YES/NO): NO